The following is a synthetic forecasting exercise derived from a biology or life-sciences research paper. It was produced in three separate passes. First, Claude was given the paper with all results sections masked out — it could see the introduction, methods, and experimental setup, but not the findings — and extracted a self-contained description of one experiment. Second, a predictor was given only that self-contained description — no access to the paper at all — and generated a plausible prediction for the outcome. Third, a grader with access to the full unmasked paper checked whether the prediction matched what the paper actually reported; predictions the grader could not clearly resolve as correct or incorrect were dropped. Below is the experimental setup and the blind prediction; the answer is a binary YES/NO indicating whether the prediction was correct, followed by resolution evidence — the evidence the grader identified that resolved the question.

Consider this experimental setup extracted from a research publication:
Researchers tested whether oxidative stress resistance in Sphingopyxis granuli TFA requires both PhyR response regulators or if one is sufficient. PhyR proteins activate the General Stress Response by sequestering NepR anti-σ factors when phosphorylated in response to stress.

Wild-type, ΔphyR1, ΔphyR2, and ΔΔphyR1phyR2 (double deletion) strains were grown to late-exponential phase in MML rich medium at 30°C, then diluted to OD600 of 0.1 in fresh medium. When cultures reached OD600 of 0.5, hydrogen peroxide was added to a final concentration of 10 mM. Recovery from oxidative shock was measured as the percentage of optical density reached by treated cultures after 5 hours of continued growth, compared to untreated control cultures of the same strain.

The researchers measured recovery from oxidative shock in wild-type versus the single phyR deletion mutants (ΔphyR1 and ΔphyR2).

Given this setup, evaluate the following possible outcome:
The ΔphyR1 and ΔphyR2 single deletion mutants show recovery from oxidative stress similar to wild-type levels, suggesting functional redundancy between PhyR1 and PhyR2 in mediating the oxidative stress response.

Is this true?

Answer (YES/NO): NO